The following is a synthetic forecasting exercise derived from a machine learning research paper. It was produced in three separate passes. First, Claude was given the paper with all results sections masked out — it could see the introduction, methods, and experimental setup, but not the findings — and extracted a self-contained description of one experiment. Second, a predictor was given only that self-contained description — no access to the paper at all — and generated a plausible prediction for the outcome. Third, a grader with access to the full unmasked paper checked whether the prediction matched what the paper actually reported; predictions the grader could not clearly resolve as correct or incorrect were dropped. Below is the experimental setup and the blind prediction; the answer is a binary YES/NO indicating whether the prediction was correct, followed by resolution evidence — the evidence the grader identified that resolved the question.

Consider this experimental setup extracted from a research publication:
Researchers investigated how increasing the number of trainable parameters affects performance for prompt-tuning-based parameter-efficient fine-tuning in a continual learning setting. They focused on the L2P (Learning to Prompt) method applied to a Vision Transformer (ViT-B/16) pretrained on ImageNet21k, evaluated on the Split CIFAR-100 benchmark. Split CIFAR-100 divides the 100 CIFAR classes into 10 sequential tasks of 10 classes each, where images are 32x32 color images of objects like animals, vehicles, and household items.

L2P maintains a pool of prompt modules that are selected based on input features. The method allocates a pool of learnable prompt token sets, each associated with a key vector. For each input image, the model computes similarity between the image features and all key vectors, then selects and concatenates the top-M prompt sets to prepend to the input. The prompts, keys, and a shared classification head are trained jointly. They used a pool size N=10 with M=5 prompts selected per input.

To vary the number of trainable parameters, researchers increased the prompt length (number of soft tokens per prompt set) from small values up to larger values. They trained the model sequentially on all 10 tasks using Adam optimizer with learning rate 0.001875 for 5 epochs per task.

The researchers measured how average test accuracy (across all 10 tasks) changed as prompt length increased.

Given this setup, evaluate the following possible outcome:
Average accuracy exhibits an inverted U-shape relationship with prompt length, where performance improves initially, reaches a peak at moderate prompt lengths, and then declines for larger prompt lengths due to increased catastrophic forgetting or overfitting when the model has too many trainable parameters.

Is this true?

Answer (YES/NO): NO